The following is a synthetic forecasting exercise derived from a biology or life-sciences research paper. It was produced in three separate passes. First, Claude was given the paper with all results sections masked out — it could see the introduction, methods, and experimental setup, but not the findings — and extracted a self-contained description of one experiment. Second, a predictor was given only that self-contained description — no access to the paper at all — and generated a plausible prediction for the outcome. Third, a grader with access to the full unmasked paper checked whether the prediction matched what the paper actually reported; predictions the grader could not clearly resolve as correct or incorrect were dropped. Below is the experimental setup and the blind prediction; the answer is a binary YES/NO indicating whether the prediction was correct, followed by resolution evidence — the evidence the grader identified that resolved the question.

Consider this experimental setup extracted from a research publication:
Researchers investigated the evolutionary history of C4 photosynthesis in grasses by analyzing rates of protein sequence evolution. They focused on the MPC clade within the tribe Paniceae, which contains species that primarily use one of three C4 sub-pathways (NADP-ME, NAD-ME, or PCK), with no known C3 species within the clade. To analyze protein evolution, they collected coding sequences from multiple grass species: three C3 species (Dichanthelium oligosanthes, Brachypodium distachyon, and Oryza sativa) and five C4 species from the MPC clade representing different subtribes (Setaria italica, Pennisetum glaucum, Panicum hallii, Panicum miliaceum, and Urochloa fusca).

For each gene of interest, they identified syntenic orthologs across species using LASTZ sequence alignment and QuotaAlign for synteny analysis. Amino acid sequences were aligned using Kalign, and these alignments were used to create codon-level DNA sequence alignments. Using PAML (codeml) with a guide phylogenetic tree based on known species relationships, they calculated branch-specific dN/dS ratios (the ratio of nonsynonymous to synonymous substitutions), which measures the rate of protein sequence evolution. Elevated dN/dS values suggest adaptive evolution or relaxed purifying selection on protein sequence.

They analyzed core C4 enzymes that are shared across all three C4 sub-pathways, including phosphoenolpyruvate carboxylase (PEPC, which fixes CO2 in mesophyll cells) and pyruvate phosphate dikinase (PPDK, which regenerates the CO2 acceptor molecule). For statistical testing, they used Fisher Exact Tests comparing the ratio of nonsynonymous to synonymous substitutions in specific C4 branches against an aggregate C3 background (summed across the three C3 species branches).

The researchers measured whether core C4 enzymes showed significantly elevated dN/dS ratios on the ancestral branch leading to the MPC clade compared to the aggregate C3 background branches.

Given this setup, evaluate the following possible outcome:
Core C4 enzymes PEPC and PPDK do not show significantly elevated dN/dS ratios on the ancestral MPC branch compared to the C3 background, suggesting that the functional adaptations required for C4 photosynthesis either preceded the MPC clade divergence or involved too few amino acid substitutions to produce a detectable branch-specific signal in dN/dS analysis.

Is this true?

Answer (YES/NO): NO